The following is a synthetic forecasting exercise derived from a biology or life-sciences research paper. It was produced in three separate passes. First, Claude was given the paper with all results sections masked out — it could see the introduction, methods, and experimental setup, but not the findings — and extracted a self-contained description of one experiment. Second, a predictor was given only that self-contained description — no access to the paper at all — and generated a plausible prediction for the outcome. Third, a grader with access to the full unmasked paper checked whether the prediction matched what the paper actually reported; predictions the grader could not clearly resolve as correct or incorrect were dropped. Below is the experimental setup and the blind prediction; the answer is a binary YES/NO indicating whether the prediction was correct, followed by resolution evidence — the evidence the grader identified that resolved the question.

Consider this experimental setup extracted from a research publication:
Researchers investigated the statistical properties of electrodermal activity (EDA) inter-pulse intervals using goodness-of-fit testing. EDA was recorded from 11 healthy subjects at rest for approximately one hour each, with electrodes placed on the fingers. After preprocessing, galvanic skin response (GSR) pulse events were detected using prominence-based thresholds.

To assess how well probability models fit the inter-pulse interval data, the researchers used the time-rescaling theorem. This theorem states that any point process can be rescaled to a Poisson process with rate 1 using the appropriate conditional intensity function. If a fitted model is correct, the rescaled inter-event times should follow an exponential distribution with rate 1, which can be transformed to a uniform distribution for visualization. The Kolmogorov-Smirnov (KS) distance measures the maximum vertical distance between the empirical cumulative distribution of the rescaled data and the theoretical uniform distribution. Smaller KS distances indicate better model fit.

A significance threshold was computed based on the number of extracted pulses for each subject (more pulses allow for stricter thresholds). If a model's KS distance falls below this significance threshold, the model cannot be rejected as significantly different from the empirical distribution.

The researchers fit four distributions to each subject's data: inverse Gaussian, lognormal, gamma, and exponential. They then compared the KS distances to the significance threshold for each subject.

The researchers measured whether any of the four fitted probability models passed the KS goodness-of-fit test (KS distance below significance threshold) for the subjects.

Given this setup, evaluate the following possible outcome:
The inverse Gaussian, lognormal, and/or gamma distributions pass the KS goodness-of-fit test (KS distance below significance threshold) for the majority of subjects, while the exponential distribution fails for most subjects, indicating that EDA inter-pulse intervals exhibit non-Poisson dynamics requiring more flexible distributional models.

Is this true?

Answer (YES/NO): YES